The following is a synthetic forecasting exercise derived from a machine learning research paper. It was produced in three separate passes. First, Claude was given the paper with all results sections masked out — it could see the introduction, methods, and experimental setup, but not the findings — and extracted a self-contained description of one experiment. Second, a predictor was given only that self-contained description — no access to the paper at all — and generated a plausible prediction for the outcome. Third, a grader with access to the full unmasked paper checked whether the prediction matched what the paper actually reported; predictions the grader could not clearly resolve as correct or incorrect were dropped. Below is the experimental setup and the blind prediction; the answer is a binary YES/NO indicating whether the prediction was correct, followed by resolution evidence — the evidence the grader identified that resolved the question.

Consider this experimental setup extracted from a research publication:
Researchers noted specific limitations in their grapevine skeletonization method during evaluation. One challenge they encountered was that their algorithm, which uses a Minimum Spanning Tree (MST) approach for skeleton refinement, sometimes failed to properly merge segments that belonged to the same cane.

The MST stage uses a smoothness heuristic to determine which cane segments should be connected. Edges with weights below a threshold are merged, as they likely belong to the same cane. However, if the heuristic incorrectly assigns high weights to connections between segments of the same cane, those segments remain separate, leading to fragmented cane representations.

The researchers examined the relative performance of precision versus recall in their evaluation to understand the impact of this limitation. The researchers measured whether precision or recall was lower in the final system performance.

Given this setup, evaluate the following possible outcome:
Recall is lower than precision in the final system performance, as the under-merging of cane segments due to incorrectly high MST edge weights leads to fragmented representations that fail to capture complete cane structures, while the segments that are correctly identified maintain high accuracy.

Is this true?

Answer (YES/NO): NO